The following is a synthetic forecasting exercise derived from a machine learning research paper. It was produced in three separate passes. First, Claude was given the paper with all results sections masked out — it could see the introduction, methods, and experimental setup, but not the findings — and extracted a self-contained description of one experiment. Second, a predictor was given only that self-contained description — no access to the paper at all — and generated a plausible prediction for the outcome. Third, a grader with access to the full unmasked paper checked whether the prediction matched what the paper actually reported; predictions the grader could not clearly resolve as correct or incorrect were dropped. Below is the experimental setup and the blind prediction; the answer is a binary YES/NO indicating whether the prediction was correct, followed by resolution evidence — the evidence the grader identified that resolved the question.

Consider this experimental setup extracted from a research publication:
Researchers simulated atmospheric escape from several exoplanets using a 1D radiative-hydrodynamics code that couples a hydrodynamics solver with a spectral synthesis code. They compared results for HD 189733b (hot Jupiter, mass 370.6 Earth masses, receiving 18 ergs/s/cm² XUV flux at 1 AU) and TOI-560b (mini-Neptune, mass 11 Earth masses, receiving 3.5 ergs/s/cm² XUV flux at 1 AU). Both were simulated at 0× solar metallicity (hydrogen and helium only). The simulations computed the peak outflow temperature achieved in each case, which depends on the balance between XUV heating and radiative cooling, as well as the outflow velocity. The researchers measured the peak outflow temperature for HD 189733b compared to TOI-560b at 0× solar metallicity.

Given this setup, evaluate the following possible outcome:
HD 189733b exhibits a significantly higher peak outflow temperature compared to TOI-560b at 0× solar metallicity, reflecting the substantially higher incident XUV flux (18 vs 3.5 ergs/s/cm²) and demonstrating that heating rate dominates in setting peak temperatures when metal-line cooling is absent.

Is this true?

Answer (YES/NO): YES